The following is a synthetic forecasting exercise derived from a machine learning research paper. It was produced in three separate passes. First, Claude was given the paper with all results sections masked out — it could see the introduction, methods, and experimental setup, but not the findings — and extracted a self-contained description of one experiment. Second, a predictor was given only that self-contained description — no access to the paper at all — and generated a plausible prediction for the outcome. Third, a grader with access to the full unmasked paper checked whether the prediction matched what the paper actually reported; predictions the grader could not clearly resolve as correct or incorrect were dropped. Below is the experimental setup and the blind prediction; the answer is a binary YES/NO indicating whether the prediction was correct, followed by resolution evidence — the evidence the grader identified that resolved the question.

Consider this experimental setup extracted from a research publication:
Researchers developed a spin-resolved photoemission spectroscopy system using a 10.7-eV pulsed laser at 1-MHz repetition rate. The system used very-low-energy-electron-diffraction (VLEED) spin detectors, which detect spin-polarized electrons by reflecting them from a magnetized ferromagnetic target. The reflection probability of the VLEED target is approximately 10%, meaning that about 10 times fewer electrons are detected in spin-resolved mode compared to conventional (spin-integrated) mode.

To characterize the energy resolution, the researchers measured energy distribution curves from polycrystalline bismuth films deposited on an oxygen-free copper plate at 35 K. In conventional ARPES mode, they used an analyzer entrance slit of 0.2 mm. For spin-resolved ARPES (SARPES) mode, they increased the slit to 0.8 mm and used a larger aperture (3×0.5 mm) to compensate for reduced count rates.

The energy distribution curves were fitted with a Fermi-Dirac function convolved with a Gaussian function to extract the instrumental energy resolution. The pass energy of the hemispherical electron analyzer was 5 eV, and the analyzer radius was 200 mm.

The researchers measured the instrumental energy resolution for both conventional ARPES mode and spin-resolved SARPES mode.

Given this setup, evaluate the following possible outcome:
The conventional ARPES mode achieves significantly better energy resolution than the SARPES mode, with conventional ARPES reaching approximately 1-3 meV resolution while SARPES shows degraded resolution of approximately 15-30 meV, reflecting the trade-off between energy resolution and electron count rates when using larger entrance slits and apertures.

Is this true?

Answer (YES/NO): NO